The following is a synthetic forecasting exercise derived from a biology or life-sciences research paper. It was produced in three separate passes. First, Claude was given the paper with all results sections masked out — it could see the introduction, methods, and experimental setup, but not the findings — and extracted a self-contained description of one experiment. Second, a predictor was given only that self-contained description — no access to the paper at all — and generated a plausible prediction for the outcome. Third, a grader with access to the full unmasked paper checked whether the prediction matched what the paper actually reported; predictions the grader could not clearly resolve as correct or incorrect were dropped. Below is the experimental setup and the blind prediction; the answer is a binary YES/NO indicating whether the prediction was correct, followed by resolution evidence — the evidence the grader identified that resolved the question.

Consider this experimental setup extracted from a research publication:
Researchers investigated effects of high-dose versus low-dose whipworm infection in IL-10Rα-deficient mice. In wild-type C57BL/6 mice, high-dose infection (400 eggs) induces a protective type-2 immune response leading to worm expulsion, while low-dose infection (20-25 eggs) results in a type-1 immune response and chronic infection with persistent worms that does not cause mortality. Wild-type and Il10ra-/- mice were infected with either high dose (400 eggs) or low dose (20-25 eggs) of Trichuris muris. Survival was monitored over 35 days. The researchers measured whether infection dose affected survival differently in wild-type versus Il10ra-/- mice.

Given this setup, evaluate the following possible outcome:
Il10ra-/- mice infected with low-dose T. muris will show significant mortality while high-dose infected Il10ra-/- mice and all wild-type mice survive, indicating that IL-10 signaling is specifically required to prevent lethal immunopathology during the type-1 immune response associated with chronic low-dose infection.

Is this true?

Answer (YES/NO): NO